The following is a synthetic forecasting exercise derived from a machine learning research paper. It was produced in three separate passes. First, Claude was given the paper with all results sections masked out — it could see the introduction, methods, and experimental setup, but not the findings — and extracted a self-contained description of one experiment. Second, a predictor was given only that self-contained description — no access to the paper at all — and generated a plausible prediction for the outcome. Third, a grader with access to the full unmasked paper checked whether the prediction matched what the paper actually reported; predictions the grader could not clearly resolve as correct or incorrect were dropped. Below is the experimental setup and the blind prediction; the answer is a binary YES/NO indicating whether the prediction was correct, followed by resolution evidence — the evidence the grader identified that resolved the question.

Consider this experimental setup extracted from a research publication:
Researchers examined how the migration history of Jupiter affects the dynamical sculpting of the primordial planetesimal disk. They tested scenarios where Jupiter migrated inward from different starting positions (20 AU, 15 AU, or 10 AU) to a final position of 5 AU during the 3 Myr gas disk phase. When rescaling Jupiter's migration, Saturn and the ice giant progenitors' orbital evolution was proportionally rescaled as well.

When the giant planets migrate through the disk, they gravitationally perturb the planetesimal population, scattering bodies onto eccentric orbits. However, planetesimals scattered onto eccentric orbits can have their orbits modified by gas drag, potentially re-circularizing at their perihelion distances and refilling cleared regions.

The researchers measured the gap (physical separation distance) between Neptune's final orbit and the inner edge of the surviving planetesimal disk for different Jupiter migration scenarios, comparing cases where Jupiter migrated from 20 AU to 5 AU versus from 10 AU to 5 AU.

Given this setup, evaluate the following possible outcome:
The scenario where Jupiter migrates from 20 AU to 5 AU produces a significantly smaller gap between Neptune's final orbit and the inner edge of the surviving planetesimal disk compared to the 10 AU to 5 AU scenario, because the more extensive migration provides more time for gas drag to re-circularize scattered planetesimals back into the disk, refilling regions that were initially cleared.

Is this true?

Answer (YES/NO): NO